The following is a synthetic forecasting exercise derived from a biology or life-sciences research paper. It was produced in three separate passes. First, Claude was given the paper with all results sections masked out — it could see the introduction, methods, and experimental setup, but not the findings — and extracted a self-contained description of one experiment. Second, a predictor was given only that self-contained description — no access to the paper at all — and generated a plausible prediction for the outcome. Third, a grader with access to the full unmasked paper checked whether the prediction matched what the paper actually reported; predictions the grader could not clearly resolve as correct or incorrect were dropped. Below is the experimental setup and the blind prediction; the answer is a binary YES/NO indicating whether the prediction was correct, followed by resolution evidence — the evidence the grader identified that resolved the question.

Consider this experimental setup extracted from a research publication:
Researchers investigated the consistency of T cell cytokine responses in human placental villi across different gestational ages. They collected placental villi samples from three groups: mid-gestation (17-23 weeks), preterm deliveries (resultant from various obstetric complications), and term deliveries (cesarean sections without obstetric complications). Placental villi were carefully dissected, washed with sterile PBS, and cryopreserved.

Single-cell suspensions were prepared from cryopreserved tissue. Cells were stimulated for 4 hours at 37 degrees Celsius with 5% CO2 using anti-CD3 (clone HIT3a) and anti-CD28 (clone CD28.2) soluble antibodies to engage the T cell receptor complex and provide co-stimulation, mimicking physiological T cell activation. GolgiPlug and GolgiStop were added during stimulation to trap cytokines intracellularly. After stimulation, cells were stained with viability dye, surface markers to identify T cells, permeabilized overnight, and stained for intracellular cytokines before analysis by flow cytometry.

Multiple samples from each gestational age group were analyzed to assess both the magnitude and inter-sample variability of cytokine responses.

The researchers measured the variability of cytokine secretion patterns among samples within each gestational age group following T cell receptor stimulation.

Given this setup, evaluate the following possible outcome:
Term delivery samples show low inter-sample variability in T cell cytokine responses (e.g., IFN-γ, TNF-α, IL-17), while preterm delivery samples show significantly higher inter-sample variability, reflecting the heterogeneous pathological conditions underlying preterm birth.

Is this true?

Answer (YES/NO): YES